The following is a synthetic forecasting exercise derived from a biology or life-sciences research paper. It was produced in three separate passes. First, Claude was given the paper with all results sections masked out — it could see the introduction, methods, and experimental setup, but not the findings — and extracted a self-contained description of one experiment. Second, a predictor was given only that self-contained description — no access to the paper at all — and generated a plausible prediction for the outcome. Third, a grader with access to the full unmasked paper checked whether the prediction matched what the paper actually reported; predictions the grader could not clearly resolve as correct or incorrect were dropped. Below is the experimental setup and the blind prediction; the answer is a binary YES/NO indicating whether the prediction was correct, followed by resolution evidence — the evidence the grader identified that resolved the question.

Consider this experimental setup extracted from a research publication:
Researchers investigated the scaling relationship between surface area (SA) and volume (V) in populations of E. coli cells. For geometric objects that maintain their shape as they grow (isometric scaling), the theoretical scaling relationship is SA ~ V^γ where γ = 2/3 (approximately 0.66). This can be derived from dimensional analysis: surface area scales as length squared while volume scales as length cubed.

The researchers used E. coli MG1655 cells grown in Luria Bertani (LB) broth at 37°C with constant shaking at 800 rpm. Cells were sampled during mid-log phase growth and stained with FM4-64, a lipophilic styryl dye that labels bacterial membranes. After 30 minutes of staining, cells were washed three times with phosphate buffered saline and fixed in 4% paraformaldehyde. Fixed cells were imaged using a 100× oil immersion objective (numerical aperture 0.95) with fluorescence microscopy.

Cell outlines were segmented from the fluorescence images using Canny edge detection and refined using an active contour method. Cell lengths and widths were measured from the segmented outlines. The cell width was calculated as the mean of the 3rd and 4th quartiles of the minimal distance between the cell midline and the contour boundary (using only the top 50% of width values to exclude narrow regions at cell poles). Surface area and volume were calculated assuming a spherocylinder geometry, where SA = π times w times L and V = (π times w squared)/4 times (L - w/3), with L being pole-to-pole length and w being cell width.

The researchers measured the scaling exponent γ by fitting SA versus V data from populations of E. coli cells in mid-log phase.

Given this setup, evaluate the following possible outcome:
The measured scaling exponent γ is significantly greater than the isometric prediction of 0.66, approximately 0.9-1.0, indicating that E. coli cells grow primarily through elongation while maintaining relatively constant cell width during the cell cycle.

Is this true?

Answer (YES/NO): NO